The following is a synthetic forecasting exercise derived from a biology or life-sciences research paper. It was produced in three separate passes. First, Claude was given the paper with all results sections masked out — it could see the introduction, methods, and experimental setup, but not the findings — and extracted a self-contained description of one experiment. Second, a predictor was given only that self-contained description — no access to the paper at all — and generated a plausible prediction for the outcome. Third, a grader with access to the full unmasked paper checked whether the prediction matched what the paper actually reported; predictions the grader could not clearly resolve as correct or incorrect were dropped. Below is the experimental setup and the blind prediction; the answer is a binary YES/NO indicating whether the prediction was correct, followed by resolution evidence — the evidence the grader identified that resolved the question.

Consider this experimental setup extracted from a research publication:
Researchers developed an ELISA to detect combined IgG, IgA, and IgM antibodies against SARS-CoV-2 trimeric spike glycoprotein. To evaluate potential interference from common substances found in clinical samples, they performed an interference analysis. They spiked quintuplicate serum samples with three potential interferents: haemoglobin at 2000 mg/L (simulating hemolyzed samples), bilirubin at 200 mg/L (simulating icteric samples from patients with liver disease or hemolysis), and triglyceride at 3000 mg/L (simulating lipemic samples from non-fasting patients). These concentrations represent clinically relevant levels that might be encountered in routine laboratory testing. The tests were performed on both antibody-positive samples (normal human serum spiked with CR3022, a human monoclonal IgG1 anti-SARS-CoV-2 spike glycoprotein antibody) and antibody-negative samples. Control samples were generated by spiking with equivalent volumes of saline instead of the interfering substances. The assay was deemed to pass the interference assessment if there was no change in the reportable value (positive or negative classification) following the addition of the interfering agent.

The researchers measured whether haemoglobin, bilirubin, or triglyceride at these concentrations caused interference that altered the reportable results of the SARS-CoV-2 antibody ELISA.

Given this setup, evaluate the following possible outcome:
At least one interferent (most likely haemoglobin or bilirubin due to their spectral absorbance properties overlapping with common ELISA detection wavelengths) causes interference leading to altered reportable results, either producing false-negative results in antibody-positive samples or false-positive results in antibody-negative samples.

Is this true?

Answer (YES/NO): NO